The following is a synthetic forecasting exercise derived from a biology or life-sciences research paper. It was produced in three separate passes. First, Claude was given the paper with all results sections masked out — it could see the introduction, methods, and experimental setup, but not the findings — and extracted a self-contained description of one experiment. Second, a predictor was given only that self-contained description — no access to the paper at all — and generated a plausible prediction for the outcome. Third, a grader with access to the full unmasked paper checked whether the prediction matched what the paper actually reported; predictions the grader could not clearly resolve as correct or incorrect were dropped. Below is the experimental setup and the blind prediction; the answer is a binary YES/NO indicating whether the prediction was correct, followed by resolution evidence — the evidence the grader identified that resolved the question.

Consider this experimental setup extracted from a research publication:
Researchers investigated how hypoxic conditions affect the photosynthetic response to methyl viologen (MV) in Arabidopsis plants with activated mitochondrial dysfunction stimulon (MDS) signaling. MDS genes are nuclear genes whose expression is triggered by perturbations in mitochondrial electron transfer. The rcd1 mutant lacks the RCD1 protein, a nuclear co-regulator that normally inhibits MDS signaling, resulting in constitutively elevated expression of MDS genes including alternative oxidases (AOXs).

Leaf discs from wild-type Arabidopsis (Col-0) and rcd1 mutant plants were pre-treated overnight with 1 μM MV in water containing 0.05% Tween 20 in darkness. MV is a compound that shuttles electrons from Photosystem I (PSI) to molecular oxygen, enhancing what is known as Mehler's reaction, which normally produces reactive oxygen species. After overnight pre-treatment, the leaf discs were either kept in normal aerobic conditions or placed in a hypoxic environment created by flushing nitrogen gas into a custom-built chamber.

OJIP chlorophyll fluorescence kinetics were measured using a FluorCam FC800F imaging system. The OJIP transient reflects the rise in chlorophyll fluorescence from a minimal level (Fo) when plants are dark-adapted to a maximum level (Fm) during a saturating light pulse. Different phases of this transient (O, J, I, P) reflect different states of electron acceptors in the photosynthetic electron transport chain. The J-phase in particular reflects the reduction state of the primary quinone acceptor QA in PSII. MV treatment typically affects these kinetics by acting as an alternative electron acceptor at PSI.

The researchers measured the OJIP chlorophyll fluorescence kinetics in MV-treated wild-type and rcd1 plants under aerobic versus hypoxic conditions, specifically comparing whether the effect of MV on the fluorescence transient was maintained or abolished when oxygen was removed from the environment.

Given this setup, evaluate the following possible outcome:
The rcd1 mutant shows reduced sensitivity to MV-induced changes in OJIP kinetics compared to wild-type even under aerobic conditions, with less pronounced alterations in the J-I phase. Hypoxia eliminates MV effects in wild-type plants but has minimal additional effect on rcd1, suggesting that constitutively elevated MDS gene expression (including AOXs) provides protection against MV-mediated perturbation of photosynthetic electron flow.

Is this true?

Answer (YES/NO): NO